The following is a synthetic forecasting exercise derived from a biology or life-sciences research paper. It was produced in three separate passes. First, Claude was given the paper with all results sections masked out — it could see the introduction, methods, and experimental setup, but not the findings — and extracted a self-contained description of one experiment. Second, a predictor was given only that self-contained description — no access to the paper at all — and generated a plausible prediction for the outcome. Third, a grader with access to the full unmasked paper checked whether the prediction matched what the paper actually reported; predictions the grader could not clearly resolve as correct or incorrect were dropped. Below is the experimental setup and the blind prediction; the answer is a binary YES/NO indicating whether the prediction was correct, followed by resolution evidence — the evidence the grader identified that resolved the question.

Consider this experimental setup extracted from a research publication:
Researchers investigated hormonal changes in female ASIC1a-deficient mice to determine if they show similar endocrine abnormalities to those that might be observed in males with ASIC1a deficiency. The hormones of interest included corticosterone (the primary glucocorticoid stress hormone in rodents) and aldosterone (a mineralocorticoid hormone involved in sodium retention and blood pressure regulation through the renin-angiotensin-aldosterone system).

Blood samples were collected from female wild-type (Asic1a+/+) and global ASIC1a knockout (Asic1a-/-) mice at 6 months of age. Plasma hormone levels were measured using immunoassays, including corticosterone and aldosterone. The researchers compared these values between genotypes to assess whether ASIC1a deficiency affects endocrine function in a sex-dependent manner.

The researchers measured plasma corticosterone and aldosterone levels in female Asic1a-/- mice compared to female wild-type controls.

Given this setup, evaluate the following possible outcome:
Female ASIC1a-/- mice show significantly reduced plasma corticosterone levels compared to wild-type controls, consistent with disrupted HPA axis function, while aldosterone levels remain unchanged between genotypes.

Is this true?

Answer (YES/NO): NO